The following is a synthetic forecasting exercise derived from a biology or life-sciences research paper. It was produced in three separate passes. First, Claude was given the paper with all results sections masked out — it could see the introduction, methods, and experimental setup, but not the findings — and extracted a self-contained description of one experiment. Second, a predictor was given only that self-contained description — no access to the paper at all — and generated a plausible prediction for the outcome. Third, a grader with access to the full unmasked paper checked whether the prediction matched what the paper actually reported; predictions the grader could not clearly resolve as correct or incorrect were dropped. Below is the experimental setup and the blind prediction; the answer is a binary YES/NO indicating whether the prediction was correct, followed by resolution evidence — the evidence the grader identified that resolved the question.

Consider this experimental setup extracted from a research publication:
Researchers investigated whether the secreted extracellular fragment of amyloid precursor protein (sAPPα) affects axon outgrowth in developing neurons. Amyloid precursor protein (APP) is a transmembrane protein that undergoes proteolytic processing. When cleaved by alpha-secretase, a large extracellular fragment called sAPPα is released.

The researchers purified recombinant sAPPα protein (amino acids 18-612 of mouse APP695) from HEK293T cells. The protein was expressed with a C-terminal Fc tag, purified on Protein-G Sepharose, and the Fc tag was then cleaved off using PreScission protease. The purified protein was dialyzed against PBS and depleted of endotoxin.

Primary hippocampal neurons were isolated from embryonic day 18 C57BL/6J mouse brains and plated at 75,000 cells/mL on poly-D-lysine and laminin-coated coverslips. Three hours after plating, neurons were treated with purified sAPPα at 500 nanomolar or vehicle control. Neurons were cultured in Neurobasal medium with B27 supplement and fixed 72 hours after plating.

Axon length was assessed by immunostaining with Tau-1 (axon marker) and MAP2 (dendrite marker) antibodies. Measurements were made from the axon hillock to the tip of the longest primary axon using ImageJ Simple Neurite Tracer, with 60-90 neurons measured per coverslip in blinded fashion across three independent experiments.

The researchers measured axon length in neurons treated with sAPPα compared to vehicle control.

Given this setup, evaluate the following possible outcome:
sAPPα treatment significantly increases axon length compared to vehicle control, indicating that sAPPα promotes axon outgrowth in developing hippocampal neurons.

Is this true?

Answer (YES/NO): NO